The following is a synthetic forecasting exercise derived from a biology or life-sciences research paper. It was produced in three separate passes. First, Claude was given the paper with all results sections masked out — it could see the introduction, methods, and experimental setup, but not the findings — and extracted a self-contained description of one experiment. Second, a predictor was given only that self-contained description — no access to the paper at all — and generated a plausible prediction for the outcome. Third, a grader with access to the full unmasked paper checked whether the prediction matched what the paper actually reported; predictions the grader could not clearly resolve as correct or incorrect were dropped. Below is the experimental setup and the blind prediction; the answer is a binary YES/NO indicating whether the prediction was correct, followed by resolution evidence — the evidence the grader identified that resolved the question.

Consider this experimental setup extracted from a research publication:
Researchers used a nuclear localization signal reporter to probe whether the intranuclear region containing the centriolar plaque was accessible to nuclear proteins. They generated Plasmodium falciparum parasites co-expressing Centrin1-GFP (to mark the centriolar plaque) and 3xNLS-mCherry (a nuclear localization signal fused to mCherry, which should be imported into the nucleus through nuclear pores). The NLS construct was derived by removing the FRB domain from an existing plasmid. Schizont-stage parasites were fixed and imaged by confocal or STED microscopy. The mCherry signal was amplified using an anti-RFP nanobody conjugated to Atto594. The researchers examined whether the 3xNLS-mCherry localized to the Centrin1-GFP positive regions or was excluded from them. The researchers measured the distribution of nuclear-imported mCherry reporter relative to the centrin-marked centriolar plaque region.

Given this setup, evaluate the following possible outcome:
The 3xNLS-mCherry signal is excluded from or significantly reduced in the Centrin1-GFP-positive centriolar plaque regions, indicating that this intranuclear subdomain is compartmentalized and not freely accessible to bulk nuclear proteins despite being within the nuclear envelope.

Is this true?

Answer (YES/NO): NO